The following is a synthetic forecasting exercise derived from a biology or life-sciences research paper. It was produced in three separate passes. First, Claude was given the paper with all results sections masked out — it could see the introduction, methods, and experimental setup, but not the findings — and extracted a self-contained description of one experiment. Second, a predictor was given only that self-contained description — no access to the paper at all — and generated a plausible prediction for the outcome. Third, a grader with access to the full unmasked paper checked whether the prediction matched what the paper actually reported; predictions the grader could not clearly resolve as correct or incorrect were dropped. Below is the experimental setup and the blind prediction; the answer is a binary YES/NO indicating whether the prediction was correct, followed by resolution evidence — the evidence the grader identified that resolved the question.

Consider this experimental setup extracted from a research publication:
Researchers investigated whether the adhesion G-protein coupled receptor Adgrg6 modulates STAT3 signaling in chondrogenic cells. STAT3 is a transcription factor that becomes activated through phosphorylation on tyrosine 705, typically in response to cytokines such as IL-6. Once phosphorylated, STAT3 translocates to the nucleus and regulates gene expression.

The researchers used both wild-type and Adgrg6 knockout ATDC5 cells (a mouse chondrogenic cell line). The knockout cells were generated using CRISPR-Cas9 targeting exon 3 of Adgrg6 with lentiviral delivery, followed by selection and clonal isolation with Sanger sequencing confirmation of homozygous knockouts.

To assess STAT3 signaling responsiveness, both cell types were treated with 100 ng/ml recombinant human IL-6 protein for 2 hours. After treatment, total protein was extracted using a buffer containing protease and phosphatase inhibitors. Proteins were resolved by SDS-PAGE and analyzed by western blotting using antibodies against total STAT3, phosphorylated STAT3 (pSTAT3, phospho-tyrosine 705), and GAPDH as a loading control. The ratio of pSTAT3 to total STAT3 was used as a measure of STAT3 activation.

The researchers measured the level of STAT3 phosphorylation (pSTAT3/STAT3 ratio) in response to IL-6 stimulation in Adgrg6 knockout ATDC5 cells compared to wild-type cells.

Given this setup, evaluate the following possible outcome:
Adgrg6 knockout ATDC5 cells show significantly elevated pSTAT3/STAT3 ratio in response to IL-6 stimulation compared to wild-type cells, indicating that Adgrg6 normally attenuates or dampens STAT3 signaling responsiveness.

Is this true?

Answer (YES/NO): YES